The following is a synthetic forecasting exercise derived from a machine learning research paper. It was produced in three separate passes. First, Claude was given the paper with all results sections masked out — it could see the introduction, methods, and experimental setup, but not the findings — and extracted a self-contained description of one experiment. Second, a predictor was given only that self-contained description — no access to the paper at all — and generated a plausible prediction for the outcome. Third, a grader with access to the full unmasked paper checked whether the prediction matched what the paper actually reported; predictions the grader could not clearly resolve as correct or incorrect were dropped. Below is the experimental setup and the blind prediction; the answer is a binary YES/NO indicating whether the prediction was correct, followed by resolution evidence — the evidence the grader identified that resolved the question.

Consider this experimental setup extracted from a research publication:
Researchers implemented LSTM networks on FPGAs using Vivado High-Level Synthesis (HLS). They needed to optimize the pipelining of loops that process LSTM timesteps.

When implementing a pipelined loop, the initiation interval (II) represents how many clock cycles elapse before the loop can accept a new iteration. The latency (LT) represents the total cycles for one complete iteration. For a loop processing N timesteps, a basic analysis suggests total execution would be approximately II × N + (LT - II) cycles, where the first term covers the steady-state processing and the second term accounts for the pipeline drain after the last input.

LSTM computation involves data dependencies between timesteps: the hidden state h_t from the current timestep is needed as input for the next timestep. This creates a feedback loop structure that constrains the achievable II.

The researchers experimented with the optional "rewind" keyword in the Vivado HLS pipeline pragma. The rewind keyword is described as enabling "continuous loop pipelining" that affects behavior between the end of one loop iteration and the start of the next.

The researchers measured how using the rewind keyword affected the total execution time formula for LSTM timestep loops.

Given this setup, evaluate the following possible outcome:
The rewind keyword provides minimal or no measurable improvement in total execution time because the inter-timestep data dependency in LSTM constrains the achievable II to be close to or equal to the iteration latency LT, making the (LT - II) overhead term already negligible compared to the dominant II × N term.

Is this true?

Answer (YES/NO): NO